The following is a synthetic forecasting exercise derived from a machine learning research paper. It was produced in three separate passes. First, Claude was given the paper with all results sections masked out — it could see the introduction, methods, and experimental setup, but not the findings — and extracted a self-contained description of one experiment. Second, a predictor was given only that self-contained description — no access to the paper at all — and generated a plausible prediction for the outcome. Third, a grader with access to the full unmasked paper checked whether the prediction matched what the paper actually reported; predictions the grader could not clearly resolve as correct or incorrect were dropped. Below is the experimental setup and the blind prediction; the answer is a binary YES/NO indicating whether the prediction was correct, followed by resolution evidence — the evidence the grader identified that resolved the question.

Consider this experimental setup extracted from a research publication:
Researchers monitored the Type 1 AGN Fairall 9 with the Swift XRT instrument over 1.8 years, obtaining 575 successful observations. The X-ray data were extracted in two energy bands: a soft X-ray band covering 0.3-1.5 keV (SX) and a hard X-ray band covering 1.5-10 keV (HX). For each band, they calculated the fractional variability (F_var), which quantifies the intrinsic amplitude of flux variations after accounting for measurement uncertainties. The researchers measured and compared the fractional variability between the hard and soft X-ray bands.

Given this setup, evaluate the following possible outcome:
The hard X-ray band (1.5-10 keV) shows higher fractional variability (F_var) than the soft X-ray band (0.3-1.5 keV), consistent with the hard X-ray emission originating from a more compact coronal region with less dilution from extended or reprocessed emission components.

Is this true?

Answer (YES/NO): YES